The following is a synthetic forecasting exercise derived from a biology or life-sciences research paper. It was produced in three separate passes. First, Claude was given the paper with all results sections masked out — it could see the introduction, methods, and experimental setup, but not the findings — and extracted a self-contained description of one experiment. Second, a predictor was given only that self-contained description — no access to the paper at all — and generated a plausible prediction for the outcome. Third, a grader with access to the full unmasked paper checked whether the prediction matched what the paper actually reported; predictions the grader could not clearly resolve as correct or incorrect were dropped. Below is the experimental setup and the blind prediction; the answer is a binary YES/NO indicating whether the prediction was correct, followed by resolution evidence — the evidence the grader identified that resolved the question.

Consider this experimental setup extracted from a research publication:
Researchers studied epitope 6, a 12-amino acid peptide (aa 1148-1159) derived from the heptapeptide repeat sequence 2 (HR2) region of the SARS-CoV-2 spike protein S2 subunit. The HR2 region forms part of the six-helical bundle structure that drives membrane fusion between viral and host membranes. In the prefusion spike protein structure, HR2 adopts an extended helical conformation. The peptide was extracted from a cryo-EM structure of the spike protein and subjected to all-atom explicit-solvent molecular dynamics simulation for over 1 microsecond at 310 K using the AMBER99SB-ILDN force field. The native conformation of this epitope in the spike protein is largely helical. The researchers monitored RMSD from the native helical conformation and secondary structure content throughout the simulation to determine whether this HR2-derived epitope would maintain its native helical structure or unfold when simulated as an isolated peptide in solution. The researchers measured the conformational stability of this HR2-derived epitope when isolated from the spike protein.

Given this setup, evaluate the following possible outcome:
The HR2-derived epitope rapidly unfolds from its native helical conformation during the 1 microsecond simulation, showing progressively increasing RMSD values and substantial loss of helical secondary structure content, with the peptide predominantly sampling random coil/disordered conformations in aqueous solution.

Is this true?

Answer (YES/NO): NO